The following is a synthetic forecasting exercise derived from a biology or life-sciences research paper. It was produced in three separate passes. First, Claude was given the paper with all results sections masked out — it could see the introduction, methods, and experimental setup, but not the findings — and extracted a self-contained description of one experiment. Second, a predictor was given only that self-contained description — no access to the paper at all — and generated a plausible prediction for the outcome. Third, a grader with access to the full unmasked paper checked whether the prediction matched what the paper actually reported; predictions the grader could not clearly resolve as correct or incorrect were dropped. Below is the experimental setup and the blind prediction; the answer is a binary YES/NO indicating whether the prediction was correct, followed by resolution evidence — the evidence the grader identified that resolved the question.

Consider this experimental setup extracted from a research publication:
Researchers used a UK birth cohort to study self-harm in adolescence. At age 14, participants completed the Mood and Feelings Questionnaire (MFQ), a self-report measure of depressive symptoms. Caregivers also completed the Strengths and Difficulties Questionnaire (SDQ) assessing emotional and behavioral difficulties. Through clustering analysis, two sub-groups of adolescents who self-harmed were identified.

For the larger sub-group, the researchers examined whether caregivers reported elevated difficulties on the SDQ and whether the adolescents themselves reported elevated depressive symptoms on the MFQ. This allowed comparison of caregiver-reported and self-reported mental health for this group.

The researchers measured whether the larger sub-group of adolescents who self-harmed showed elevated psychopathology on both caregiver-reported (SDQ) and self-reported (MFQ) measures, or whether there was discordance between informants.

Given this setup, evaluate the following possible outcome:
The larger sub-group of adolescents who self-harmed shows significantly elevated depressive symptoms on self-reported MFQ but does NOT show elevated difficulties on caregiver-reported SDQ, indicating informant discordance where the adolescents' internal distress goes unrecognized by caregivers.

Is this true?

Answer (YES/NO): NO